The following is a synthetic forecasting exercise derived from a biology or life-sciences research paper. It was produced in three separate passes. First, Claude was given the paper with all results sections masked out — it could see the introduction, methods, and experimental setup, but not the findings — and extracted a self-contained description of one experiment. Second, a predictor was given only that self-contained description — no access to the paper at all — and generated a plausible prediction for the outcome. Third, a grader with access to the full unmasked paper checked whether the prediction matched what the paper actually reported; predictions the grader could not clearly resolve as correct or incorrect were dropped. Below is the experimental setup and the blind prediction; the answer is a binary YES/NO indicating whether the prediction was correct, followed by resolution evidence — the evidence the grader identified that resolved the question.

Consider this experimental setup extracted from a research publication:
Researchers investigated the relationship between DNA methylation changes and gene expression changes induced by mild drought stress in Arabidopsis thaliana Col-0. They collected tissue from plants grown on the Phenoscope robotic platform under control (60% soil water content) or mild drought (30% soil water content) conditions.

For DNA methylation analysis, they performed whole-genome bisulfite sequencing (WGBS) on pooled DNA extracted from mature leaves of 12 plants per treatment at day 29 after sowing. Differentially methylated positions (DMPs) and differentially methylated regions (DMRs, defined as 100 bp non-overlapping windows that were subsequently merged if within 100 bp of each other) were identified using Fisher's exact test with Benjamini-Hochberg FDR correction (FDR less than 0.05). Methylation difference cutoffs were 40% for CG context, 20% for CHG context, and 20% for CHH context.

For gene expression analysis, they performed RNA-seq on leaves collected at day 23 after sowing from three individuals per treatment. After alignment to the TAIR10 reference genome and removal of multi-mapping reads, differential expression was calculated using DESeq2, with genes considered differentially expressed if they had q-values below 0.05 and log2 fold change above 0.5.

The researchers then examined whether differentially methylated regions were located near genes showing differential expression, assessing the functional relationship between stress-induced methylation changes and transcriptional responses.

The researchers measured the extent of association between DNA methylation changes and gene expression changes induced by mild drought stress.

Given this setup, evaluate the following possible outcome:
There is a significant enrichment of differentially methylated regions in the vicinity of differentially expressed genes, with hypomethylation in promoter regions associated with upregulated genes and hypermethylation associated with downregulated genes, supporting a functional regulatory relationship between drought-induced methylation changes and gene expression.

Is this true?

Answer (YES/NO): NO